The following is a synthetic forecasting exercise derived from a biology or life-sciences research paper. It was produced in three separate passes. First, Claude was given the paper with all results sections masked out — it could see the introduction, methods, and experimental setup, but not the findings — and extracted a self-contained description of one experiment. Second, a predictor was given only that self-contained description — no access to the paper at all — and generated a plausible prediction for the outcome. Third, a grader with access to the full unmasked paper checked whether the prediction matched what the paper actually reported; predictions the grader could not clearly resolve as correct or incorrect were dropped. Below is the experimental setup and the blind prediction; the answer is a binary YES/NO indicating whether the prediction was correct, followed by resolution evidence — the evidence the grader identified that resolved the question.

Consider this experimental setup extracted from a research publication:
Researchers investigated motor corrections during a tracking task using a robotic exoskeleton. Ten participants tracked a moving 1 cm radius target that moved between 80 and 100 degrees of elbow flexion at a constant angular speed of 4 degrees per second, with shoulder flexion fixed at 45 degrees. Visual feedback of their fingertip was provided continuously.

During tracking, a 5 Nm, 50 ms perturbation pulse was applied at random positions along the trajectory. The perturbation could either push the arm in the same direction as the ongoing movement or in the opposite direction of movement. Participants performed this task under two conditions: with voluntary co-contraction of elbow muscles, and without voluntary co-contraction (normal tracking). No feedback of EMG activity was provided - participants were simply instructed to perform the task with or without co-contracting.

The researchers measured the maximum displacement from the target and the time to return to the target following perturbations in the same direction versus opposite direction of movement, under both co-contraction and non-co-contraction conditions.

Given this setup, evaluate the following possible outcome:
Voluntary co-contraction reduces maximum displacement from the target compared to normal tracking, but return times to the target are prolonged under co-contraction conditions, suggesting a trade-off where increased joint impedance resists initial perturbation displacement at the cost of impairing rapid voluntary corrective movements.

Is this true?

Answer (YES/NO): NO